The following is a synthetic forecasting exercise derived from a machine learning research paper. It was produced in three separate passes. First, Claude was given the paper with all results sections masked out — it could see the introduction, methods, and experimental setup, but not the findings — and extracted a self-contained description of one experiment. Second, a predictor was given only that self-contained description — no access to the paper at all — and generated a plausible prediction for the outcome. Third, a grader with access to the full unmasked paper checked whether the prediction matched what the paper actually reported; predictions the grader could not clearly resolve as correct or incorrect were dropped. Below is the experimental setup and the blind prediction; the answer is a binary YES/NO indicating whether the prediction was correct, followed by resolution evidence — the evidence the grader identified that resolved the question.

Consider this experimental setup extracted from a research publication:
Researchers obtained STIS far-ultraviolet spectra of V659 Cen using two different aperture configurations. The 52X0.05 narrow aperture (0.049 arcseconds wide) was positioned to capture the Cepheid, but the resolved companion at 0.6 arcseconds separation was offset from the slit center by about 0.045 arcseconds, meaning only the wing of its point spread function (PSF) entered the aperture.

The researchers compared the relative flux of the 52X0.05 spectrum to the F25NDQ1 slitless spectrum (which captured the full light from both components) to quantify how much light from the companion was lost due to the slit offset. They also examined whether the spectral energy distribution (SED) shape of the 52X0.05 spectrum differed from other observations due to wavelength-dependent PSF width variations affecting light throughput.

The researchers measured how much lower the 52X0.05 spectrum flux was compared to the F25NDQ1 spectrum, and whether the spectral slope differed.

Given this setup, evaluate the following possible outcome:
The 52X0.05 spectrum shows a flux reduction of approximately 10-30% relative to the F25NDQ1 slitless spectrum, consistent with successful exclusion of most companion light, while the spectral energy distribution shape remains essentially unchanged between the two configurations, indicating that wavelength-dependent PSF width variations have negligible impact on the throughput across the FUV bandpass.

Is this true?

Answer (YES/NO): NO